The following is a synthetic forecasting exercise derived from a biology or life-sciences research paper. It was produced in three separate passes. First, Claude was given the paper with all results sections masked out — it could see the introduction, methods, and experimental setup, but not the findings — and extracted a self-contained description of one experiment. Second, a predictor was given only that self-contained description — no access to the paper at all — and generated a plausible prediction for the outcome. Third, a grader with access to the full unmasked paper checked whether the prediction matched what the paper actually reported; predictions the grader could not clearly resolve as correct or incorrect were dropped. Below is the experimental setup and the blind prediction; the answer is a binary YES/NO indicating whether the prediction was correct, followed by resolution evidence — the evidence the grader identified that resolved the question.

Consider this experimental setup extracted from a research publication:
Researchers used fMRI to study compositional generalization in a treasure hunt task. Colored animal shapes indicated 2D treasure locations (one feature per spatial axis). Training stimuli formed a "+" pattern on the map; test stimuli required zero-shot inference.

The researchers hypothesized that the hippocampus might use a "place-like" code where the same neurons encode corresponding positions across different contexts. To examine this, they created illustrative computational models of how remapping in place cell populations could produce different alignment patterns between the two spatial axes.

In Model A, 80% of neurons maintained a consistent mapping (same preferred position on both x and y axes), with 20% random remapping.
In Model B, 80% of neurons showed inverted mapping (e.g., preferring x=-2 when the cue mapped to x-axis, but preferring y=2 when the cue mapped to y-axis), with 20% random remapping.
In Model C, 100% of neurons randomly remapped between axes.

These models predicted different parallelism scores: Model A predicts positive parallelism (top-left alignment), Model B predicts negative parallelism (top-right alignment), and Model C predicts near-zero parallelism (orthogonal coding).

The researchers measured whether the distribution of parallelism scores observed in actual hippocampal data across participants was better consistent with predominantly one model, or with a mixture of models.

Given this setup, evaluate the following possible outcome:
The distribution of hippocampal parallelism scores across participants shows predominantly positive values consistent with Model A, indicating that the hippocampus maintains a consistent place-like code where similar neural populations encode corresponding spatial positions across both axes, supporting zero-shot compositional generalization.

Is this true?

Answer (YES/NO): NO